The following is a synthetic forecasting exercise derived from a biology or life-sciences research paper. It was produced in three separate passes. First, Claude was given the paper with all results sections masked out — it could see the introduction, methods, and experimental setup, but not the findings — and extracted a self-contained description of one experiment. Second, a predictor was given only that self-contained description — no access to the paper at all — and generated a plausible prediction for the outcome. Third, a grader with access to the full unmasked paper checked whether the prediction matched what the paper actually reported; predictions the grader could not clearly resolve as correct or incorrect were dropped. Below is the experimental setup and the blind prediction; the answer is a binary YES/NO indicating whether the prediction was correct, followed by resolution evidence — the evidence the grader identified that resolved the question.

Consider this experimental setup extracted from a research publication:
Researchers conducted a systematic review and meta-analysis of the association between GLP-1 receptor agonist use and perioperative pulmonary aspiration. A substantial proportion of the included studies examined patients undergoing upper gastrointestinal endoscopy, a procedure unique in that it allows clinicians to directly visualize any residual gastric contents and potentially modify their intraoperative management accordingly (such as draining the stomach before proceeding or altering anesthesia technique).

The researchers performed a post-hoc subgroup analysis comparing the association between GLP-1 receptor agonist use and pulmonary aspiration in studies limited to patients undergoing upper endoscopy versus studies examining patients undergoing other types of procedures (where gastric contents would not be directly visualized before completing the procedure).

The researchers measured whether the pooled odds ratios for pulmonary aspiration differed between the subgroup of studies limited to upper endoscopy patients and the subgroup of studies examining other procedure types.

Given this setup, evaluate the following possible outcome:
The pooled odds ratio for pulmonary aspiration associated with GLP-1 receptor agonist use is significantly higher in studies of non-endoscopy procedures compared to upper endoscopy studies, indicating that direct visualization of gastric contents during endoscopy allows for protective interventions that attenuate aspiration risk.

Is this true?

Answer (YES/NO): NO